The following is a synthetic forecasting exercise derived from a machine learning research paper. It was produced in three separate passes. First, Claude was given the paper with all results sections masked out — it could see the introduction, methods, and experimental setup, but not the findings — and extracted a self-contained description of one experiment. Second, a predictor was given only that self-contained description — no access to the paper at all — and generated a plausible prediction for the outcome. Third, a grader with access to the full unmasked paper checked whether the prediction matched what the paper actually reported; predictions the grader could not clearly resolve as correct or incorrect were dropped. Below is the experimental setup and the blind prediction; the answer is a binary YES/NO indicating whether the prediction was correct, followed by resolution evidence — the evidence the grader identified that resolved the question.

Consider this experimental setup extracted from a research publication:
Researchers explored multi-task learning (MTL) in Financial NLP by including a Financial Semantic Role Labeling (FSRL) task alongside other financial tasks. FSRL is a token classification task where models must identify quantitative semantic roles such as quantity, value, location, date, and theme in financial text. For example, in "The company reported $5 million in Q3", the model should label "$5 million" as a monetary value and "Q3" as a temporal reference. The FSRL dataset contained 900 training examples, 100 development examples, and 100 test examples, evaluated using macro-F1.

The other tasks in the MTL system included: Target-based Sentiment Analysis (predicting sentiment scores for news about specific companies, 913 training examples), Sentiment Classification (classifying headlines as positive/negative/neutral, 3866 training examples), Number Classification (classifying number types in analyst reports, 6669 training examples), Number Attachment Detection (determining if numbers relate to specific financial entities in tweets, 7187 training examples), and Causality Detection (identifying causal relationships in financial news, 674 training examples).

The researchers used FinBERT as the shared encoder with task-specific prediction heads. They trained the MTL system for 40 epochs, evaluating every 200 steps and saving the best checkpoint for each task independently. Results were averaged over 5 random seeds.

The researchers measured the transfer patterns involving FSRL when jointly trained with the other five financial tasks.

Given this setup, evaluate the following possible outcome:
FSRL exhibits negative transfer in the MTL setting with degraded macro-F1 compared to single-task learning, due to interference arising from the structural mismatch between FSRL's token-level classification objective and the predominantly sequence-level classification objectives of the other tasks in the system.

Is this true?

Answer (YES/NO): NO